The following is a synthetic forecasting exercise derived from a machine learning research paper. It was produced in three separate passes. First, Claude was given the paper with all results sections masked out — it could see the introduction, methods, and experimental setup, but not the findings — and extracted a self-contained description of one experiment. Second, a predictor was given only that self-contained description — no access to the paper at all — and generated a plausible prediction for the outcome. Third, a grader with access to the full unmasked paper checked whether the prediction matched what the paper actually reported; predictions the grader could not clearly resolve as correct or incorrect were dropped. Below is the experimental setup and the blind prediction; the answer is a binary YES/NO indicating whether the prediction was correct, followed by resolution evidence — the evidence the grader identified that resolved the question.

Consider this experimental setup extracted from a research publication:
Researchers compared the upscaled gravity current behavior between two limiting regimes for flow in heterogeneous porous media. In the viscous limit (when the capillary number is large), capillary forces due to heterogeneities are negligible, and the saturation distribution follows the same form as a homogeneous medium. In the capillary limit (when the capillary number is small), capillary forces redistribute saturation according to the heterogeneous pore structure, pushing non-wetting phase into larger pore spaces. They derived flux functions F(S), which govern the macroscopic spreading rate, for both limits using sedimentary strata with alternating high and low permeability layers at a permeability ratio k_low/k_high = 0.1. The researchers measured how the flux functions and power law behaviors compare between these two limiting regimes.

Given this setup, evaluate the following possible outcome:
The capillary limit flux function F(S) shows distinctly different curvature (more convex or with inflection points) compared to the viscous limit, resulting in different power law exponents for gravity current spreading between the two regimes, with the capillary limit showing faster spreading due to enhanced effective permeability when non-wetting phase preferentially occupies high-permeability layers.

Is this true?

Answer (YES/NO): NO